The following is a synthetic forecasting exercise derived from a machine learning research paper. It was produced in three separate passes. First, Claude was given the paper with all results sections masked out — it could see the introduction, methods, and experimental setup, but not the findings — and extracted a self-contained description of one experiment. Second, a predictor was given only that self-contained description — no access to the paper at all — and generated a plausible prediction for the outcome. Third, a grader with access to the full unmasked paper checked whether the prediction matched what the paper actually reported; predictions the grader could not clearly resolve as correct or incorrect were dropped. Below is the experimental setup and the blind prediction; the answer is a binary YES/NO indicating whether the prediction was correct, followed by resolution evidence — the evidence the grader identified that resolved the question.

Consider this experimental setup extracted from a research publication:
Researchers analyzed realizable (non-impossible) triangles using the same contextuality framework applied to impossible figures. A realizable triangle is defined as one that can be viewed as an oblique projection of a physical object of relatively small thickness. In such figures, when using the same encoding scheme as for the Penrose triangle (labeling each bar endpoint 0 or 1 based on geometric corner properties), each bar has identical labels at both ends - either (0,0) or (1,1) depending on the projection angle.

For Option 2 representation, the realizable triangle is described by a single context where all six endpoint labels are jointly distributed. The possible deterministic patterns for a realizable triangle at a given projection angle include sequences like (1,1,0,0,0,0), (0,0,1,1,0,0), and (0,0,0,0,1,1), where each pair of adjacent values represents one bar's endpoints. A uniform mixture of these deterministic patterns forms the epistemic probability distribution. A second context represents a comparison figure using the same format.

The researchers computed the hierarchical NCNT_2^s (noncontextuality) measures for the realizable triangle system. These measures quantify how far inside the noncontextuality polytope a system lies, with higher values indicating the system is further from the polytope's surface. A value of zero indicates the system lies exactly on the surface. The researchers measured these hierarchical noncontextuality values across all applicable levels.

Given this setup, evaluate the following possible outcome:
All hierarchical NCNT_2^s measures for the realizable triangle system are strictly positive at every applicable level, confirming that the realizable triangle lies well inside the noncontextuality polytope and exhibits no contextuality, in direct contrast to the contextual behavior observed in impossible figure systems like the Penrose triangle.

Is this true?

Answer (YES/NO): NO